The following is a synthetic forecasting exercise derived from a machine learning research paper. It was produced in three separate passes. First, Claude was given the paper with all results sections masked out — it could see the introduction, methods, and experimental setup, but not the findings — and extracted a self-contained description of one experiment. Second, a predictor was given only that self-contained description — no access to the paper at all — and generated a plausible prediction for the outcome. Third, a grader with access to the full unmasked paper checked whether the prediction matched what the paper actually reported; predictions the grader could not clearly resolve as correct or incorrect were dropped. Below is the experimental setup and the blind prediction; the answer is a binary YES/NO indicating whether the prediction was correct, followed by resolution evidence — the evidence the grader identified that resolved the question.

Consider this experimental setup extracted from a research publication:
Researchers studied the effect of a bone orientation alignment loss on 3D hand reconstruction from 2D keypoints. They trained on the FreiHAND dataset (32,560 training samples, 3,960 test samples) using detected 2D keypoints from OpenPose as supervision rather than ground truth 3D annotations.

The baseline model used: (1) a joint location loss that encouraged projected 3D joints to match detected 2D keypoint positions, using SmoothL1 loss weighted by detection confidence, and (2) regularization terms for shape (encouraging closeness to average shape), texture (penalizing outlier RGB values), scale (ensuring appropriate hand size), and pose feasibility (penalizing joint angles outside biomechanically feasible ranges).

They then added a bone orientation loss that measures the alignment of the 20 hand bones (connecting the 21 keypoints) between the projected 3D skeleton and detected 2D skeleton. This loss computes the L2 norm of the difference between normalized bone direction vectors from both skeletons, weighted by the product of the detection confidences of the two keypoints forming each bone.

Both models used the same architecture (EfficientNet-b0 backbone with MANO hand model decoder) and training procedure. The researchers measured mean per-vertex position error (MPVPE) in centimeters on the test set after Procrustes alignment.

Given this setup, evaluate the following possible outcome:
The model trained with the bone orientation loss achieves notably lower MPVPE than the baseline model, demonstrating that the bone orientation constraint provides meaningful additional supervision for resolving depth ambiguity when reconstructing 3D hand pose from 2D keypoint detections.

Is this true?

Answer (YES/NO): YES